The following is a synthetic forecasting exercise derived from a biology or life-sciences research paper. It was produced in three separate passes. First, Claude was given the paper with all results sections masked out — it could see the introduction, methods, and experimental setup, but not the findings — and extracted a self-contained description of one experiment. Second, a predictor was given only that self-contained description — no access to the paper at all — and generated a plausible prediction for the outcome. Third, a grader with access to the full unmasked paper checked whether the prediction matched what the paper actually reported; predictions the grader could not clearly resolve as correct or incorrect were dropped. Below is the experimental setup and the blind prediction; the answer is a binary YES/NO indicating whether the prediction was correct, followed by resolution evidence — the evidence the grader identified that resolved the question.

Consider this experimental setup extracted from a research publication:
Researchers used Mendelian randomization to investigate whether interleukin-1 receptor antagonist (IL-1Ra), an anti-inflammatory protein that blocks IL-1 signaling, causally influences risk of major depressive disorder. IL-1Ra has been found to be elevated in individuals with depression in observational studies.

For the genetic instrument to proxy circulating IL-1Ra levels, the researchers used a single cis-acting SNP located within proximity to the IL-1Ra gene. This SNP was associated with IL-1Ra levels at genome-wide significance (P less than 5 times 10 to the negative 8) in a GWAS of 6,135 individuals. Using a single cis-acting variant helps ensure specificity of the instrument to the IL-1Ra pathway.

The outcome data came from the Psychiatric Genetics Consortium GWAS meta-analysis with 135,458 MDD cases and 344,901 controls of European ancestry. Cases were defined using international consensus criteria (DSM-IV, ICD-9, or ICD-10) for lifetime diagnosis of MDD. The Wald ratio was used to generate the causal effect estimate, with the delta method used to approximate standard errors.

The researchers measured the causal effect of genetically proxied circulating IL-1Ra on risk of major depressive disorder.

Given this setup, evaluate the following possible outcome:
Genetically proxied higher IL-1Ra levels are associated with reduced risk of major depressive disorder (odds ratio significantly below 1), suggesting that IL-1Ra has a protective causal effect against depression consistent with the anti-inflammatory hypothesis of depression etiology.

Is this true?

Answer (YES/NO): NO